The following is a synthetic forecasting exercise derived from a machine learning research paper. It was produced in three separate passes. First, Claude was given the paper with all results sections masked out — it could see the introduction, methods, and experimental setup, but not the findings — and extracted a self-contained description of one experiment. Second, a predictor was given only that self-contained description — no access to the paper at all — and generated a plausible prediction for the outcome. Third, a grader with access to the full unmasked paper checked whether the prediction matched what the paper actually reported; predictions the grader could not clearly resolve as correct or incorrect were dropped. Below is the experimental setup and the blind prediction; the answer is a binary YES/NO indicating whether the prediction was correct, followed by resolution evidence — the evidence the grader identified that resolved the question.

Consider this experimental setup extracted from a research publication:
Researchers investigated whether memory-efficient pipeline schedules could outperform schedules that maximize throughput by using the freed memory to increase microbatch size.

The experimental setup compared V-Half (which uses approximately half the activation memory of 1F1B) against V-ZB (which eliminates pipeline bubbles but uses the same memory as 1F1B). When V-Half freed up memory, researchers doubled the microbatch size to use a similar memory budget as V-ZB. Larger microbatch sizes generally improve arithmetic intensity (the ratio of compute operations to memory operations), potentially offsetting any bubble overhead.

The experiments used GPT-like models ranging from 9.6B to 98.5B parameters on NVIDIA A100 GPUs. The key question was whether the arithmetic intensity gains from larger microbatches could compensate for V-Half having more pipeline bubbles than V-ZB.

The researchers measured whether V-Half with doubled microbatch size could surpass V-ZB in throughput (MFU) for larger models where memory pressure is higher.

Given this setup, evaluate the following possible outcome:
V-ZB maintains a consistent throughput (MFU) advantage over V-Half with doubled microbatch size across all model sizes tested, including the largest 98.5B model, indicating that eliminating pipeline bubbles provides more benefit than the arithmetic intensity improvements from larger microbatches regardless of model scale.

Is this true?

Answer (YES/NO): NO